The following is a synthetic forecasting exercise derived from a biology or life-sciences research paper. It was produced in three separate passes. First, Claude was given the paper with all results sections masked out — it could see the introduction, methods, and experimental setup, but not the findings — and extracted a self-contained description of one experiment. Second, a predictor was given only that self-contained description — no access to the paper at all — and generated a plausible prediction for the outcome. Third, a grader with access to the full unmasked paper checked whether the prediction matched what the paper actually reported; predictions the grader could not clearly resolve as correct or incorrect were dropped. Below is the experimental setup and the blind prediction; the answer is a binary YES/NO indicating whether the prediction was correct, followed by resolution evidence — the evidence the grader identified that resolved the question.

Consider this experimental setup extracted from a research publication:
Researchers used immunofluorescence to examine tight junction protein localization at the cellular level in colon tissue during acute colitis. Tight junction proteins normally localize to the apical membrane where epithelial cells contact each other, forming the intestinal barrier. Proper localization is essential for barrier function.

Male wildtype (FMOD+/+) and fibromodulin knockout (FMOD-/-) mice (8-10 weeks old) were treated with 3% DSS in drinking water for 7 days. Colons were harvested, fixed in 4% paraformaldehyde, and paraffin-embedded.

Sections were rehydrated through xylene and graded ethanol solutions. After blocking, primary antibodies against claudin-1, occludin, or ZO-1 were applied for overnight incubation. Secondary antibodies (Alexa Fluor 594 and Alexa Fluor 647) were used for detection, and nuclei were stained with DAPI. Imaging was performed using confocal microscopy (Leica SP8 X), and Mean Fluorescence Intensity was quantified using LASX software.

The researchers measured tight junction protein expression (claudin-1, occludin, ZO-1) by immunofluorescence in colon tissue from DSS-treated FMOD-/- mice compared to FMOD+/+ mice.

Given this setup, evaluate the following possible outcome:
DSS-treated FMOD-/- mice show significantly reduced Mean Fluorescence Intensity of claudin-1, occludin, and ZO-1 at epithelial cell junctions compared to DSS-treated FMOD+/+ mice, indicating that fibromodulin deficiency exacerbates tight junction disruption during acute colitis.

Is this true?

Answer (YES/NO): NO